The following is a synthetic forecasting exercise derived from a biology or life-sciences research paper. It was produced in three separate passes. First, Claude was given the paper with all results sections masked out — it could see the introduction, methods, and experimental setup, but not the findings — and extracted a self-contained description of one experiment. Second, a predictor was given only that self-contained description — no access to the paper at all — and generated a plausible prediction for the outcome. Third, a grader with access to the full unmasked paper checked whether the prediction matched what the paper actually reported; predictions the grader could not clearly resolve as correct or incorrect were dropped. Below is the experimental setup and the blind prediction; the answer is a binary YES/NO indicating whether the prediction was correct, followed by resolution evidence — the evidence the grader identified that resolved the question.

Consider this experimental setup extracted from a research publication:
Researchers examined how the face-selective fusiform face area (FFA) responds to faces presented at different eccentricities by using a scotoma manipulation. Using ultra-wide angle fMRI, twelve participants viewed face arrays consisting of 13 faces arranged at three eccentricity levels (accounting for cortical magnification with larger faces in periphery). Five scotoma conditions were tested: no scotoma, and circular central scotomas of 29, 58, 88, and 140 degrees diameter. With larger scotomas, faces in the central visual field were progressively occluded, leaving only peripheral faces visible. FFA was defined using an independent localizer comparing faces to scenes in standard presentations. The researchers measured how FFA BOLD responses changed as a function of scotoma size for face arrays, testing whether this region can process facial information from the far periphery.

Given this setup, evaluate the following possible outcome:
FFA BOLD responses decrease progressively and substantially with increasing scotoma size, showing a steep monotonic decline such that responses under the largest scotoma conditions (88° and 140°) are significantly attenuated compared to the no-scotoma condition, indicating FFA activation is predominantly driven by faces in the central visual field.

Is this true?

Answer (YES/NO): NO